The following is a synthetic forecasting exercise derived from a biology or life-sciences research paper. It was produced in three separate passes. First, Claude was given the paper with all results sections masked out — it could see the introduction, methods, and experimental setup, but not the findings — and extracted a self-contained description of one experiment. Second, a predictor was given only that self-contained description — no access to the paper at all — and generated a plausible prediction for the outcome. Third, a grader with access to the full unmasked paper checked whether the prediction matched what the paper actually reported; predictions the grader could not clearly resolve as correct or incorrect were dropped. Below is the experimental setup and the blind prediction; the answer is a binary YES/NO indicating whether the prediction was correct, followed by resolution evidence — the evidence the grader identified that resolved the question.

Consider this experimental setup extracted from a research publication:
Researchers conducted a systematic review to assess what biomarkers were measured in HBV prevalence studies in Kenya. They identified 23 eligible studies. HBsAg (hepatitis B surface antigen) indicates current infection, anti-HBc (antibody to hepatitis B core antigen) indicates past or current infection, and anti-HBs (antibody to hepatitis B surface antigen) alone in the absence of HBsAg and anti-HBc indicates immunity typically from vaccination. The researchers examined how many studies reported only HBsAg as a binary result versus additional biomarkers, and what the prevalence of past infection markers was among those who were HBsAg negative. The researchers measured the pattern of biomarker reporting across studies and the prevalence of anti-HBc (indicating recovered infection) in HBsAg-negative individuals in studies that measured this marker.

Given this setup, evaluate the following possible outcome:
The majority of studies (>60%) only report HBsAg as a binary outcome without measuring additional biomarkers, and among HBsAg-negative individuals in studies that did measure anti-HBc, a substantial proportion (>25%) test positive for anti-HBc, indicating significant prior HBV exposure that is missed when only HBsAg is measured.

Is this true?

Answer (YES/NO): NO